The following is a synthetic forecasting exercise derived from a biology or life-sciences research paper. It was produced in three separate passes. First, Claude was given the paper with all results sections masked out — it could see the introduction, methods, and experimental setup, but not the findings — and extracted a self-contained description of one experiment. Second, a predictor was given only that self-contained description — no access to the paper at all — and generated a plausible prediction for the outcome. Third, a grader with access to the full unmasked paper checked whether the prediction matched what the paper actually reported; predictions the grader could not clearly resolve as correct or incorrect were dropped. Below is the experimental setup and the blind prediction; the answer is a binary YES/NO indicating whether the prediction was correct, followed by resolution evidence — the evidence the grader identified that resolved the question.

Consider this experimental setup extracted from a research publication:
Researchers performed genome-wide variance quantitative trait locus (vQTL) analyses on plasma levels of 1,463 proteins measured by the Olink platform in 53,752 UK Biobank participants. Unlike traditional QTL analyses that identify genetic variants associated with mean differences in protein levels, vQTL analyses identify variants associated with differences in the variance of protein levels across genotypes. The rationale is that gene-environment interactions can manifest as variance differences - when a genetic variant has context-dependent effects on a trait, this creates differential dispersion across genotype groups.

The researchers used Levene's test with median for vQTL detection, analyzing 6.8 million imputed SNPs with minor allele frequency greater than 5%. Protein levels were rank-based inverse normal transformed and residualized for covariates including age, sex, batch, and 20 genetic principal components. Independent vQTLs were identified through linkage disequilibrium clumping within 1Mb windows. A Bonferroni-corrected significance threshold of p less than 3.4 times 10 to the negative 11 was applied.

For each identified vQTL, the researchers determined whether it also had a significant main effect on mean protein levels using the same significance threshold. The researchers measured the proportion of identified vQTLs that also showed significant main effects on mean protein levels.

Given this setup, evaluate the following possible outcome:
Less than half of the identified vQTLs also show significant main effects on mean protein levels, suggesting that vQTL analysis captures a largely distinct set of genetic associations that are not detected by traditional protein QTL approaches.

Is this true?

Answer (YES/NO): NO